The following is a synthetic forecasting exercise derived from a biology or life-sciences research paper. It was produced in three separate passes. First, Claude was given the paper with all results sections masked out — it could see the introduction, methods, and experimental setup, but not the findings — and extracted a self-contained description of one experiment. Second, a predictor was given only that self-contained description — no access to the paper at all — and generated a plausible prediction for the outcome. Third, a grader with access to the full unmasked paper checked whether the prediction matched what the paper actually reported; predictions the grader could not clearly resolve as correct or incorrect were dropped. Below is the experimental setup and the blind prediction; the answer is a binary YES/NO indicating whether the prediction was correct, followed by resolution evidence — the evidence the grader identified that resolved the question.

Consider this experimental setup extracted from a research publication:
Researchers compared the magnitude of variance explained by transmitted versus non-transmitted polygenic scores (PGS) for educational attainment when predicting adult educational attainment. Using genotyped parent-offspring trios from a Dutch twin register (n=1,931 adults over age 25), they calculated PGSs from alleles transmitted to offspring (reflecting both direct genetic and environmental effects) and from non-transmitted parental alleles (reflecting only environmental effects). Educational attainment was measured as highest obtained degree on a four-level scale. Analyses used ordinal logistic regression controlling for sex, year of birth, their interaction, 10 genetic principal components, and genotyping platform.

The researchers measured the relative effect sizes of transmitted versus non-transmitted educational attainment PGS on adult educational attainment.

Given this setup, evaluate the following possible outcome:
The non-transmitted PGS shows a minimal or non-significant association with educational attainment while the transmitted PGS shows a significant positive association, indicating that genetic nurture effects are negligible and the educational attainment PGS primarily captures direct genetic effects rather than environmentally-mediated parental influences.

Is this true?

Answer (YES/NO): NO